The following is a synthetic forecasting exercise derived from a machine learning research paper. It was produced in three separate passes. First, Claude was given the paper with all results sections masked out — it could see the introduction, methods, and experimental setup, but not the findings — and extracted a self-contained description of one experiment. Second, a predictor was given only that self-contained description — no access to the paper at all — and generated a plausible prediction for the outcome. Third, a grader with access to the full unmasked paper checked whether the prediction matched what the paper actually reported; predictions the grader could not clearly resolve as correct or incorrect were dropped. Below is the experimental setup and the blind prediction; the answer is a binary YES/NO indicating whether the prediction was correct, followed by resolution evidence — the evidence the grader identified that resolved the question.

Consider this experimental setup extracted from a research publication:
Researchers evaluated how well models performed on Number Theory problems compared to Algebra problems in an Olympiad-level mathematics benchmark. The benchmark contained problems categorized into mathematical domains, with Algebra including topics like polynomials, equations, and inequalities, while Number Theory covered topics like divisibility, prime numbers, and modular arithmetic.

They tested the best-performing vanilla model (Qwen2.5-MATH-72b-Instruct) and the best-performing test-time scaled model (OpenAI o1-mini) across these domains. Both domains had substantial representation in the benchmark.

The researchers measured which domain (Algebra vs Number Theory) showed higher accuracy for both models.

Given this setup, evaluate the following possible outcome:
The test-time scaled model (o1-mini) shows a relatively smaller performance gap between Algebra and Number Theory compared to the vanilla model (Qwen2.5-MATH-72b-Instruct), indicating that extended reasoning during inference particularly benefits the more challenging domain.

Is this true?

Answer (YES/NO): YES